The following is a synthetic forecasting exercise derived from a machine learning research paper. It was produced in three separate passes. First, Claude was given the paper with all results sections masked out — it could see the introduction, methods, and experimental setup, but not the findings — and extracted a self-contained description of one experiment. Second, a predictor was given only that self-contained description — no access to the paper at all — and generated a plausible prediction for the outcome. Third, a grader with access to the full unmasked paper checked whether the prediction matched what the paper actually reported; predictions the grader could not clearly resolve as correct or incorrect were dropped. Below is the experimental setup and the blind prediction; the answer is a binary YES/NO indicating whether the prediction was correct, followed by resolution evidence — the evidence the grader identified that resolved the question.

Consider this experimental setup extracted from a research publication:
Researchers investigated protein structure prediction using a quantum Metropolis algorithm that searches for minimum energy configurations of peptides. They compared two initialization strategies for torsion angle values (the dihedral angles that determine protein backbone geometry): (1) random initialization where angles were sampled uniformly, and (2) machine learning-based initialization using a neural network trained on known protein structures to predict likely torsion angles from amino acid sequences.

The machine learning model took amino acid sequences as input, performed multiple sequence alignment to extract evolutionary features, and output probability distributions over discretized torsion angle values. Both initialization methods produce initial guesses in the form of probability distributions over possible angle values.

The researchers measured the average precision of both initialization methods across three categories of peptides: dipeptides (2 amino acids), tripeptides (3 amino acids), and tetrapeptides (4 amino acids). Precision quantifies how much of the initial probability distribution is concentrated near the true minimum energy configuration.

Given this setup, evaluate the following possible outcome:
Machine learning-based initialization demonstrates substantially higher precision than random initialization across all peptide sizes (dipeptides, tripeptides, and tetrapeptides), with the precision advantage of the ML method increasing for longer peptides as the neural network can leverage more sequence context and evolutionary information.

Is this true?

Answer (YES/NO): NO